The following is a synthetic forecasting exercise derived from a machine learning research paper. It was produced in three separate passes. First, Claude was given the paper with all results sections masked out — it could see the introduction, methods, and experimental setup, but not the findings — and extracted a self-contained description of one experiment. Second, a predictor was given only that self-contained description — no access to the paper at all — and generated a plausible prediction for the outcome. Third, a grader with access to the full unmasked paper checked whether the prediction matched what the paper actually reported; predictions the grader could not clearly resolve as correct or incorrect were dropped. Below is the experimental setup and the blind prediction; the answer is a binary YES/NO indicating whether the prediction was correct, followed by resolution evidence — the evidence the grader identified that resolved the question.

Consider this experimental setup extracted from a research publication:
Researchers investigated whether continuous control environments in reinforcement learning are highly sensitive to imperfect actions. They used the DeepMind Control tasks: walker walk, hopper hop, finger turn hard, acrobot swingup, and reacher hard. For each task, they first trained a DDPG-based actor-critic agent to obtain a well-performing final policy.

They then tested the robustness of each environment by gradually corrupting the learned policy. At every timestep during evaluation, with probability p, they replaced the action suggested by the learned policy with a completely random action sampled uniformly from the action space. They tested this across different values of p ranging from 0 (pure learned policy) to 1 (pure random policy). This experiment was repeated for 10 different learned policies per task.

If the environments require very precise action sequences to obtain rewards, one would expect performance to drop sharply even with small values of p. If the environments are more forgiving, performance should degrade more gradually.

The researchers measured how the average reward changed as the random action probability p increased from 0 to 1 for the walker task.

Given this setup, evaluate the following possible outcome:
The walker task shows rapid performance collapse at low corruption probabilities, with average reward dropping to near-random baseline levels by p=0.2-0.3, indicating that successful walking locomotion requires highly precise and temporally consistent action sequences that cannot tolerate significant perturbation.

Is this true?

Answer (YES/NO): NO